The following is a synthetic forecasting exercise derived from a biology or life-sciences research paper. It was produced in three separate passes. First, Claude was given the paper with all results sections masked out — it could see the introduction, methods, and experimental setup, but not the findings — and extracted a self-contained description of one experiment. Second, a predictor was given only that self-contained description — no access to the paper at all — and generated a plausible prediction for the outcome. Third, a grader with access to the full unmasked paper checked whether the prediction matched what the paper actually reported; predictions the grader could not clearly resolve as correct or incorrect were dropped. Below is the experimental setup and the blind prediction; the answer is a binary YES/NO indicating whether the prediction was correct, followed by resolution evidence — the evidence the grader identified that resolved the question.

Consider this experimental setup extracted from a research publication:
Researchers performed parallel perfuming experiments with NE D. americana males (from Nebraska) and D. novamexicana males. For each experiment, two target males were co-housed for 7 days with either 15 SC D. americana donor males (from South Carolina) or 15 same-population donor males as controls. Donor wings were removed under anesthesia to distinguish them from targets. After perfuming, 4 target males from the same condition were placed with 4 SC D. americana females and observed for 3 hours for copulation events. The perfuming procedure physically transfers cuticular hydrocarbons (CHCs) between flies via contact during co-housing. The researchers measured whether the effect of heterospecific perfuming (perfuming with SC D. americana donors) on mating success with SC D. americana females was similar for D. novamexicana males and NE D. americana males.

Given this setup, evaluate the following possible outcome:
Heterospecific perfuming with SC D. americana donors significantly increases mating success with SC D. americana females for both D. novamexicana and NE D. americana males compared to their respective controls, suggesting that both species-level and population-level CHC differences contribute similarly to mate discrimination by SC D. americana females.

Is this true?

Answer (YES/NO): NO